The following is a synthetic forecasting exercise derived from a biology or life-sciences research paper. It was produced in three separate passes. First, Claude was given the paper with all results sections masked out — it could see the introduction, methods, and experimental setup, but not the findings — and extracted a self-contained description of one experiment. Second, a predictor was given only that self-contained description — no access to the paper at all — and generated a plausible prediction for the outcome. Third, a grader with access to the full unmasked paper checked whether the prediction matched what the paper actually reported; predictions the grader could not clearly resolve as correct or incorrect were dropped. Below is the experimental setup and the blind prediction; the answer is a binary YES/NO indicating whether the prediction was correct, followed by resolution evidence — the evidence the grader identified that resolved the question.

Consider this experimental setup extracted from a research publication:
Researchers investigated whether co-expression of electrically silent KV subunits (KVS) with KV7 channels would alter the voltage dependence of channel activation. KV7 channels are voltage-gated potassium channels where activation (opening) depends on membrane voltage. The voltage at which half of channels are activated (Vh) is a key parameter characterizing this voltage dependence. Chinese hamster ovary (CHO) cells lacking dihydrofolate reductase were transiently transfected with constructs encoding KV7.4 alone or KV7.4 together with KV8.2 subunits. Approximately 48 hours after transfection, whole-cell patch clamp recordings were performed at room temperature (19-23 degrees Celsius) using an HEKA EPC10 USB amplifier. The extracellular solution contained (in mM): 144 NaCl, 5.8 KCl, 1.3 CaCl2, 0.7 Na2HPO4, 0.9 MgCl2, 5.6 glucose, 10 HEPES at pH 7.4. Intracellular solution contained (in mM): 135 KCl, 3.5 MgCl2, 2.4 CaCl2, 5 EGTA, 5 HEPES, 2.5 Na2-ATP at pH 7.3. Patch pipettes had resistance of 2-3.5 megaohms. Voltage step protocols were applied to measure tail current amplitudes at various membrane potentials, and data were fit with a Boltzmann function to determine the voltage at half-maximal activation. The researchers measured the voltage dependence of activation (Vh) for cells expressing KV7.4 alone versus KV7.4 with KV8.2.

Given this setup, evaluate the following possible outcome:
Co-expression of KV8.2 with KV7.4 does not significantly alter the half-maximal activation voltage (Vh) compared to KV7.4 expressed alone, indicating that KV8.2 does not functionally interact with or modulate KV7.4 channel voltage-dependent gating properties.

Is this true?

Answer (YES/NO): NO